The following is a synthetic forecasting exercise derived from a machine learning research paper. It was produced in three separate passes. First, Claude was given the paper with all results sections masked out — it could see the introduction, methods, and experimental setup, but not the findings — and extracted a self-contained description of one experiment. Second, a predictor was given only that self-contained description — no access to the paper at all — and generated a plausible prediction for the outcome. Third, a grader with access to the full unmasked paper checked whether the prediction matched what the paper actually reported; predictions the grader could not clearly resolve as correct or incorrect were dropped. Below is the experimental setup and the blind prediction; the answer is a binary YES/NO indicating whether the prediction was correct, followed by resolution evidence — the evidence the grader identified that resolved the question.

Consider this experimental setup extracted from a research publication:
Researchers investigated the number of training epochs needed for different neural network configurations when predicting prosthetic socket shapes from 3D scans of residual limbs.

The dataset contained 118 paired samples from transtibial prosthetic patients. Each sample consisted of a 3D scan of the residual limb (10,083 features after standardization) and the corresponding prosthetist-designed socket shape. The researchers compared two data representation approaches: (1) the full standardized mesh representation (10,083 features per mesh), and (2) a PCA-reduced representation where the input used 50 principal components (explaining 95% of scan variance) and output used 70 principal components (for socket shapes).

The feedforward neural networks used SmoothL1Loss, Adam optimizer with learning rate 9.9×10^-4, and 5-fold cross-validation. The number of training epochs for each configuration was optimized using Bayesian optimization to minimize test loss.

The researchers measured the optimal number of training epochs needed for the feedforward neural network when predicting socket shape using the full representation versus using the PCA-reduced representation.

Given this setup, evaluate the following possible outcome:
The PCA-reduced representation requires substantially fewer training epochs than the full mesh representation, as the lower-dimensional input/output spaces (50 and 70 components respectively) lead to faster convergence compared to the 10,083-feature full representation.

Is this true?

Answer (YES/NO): NO